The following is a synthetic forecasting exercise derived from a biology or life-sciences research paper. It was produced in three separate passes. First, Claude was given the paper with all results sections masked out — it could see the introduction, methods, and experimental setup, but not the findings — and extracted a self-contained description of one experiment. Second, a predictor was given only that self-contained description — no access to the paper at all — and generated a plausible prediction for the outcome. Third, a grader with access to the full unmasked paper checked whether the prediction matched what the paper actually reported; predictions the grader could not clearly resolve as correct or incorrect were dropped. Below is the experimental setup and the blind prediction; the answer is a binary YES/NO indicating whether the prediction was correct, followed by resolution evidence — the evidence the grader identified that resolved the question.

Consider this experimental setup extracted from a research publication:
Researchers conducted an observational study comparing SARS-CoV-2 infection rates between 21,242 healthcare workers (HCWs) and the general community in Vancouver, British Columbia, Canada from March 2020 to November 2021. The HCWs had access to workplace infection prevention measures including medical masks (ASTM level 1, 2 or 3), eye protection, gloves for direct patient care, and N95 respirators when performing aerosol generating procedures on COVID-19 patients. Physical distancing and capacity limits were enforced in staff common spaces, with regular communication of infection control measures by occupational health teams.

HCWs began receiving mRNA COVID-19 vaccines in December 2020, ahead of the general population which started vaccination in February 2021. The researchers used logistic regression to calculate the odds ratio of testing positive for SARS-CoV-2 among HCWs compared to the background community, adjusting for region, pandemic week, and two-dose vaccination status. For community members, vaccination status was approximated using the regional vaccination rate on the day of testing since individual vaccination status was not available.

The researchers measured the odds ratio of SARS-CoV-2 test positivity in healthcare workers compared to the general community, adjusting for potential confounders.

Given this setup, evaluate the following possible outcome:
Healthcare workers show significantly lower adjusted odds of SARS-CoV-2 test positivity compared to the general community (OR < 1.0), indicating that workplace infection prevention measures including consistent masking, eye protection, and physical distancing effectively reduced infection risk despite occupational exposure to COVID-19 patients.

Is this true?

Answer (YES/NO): YES